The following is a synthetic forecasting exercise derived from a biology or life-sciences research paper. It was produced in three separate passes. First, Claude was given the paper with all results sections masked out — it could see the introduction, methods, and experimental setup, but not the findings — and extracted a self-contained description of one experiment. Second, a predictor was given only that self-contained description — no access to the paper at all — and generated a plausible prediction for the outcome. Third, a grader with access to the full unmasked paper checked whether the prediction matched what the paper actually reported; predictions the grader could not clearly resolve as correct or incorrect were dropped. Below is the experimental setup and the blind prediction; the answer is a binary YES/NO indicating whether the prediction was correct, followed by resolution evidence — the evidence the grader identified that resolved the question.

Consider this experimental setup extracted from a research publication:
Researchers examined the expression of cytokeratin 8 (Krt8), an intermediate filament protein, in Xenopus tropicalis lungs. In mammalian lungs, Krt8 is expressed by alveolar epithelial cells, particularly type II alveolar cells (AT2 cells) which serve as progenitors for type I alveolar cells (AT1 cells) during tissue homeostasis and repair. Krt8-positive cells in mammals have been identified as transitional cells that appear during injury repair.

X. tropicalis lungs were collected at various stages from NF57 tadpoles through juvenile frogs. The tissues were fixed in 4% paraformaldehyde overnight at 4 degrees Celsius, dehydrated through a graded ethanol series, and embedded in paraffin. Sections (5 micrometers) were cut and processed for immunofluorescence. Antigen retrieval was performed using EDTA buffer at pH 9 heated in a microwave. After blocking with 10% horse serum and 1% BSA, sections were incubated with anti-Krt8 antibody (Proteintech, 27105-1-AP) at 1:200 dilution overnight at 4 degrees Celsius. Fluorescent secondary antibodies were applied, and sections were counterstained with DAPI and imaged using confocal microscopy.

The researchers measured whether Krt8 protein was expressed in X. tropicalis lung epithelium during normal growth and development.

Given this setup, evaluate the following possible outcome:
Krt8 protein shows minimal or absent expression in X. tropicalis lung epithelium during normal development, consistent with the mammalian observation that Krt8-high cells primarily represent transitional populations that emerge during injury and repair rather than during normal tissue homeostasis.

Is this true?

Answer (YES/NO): NO